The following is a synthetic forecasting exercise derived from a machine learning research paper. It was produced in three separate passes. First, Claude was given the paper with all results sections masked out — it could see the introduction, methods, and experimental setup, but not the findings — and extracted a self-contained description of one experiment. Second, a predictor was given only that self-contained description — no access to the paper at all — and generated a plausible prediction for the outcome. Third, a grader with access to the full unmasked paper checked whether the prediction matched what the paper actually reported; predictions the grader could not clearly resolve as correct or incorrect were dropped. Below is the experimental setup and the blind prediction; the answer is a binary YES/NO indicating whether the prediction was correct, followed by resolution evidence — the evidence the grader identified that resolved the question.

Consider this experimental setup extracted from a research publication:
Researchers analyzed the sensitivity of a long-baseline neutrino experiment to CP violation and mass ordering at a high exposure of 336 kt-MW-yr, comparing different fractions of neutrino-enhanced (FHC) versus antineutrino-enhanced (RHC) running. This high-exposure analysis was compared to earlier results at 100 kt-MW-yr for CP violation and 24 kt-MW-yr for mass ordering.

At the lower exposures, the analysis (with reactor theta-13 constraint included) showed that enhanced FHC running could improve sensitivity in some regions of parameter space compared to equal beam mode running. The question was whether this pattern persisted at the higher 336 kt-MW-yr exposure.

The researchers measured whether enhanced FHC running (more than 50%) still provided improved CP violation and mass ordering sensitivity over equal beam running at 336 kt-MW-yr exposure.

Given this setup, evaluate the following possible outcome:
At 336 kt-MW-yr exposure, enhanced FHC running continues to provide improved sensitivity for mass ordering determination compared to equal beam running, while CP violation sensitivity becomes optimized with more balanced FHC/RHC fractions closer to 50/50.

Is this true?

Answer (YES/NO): NO